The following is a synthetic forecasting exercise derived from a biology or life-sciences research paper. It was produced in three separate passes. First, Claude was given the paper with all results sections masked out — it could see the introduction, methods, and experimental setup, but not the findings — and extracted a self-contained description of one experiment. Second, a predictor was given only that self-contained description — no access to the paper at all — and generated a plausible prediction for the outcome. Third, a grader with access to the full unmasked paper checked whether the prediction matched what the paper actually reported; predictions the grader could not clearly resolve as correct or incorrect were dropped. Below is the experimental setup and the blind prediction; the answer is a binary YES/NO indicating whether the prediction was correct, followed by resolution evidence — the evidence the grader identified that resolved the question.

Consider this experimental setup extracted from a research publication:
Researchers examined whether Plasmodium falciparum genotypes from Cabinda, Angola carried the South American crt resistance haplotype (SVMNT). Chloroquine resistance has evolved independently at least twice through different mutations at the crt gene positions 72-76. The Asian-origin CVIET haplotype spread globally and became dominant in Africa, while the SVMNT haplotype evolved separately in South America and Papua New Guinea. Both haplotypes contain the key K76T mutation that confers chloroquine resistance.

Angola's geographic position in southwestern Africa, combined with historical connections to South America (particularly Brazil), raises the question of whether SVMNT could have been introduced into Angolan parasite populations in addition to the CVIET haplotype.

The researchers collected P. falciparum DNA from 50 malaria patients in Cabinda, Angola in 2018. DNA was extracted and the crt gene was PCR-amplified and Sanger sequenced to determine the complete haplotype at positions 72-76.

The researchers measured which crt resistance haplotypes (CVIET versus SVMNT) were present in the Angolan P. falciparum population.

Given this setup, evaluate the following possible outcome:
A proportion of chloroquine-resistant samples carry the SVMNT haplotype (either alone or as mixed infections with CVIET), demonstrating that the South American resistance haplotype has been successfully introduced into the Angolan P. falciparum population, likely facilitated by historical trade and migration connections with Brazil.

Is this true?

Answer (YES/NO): NO